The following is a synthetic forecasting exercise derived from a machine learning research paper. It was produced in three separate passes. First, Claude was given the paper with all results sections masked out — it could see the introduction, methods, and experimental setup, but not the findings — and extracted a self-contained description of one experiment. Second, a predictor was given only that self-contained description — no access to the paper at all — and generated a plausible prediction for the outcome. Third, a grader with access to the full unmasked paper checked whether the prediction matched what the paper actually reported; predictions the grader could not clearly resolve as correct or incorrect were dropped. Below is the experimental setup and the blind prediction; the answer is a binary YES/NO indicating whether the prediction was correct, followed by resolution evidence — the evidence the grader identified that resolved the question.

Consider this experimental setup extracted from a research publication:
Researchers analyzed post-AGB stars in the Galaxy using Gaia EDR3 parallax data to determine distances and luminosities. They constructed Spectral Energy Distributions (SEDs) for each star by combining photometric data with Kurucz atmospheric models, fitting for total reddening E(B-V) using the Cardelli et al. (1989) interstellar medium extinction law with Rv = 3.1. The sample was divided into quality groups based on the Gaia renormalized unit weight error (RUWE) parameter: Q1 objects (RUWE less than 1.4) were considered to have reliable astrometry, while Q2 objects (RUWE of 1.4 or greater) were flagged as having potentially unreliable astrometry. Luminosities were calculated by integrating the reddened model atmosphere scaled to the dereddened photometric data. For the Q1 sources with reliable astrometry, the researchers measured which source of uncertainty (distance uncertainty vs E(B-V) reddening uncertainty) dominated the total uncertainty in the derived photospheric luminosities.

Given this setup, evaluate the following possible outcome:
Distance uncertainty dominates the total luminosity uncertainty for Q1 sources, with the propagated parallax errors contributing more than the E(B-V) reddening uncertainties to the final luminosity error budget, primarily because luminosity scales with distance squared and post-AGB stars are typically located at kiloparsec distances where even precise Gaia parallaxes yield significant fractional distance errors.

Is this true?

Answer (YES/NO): YES